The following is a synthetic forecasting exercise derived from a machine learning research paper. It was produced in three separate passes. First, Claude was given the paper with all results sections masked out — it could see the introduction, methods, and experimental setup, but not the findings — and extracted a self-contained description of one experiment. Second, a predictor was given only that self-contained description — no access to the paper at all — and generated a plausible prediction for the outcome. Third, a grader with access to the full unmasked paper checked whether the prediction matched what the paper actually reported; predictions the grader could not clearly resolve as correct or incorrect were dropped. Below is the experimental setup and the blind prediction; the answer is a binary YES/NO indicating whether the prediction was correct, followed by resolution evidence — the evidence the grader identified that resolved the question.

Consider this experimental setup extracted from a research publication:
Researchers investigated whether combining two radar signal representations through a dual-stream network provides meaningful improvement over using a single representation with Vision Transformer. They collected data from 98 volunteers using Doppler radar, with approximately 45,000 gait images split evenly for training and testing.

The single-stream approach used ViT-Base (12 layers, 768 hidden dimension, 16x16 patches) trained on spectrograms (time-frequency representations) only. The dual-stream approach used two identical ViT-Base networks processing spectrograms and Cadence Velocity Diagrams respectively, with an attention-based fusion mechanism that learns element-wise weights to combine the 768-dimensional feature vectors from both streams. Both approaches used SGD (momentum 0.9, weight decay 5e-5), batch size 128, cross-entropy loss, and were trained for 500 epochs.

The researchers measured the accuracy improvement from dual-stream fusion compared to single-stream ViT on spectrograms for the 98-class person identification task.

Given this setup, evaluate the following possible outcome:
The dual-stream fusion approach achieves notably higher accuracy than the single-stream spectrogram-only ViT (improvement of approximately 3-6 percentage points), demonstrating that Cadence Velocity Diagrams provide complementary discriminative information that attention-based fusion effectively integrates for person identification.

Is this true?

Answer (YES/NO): NO